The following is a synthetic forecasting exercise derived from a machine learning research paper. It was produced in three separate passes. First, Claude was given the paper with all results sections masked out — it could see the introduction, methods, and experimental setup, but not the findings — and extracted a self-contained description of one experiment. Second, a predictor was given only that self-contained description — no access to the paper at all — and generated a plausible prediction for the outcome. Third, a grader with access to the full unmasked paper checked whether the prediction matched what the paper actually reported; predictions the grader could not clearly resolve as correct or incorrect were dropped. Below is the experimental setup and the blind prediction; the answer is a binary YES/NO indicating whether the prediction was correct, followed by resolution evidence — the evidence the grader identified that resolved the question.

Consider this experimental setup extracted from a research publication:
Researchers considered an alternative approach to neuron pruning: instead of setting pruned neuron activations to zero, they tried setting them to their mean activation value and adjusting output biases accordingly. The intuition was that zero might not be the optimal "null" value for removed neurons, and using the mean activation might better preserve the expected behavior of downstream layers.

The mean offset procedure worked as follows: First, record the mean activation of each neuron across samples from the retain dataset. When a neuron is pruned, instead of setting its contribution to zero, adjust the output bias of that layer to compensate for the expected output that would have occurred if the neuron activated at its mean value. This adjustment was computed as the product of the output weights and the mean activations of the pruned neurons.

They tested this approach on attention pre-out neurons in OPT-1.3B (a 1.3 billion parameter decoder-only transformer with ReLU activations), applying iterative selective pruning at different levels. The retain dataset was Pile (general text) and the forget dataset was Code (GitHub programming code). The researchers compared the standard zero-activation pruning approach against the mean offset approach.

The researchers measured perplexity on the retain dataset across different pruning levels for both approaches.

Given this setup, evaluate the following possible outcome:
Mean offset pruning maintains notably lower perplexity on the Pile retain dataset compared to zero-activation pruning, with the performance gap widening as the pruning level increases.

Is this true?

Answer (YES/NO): NO